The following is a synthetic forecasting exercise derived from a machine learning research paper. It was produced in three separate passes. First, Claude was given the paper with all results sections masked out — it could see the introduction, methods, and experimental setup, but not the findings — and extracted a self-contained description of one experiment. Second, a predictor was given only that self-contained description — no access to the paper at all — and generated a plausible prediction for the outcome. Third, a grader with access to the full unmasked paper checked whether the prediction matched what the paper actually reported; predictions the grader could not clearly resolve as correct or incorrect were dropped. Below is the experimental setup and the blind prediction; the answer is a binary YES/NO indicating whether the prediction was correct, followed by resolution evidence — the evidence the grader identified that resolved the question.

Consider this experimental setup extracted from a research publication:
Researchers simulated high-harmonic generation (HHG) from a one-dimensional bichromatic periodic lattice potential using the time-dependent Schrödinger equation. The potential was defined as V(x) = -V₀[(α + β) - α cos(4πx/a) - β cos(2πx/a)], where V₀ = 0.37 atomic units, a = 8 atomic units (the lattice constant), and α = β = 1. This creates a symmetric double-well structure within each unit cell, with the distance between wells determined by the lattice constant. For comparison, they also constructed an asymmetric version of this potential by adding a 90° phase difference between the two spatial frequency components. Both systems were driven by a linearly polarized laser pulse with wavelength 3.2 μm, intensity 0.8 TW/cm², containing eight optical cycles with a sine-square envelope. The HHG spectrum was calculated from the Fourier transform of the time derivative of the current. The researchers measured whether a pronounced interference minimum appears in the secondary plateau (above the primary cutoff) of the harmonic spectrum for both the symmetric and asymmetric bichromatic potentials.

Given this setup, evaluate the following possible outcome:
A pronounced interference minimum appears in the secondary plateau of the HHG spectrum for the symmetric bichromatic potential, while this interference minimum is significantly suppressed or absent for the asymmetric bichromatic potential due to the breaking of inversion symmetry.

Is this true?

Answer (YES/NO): YES